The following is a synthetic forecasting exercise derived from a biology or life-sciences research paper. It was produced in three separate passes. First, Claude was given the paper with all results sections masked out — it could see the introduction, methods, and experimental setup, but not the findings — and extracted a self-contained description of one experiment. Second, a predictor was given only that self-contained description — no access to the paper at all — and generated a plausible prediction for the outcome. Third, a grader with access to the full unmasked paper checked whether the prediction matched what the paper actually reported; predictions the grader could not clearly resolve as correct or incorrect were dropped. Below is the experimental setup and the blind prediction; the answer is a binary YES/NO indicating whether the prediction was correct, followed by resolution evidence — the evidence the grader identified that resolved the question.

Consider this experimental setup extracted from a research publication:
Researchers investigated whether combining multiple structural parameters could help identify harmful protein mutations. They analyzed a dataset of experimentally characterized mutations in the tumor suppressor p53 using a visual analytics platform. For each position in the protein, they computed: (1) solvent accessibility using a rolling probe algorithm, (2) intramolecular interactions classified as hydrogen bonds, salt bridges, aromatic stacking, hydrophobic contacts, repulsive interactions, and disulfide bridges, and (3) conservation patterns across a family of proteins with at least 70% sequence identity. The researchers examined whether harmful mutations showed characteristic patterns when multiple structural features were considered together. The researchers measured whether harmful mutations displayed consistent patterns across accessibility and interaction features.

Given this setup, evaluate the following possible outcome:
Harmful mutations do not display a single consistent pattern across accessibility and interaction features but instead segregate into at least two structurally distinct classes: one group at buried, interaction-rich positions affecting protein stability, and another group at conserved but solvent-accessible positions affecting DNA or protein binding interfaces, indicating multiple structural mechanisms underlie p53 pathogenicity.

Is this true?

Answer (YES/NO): NO